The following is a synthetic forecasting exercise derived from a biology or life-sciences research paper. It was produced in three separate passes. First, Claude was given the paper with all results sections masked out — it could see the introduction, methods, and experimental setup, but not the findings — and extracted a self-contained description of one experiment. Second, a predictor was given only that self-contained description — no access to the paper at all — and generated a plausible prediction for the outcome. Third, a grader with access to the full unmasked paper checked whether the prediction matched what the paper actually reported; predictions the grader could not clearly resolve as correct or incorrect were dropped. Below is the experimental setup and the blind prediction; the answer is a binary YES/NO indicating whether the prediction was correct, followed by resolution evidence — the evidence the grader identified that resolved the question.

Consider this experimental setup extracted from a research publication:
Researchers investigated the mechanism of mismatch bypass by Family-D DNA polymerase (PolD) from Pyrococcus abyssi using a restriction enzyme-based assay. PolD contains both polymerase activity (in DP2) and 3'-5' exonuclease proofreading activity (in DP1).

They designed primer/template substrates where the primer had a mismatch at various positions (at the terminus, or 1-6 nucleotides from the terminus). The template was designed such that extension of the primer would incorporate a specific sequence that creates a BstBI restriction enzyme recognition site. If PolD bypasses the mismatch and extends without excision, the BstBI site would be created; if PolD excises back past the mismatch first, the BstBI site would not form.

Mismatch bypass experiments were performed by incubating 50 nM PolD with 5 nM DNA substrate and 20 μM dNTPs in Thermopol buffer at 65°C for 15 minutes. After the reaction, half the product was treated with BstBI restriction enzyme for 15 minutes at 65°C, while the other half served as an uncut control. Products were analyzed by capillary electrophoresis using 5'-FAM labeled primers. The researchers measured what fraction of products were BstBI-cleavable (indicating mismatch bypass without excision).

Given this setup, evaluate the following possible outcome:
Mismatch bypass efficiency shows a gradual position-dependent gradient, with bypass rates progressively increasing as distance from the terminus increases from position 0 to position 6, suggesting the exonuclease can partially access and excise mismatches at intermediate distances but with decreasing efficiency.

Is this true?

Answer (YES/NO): NO